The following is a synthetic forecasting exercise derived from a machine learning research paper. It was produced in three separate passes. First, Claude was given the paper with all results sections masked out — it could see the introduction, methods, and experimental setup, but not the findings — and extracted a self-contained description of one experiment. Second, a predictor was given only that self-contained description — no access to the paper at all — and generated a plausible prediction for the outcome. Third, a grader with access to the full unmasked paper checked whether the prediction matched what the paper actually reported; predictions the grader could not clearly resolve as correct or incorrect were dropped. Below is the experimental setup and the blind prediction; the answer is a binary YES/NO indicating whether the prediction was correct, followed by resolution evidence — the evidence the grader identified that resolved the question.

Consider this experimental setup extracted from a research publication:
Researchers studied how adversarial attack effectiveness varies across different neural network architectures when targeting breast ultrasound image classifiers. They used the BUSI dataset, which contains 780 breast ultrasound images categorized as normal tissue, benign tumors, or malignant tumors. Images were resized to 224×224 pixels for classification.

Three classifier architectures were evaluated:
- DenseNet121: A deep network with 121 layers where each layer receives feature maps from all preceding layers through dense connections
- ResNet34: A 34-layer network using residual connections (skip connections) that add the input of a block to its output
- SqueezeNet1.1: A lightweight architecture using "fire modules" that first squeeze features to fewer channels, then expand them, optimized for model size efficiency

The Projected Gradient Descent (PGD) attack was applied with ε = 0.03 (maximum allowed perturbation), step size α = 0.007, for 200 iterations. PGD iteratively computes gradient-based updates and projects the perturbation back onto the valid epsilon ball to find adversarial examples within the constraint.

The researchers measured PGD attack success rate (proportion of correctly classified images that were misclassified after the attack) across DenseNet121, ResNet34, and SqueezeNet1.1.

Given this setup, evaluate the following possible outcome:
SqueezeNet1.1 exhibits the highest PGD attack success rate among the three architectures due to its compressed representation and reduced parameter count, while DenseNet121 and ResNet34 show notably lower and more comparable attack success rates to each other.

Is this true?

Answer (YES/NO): NO